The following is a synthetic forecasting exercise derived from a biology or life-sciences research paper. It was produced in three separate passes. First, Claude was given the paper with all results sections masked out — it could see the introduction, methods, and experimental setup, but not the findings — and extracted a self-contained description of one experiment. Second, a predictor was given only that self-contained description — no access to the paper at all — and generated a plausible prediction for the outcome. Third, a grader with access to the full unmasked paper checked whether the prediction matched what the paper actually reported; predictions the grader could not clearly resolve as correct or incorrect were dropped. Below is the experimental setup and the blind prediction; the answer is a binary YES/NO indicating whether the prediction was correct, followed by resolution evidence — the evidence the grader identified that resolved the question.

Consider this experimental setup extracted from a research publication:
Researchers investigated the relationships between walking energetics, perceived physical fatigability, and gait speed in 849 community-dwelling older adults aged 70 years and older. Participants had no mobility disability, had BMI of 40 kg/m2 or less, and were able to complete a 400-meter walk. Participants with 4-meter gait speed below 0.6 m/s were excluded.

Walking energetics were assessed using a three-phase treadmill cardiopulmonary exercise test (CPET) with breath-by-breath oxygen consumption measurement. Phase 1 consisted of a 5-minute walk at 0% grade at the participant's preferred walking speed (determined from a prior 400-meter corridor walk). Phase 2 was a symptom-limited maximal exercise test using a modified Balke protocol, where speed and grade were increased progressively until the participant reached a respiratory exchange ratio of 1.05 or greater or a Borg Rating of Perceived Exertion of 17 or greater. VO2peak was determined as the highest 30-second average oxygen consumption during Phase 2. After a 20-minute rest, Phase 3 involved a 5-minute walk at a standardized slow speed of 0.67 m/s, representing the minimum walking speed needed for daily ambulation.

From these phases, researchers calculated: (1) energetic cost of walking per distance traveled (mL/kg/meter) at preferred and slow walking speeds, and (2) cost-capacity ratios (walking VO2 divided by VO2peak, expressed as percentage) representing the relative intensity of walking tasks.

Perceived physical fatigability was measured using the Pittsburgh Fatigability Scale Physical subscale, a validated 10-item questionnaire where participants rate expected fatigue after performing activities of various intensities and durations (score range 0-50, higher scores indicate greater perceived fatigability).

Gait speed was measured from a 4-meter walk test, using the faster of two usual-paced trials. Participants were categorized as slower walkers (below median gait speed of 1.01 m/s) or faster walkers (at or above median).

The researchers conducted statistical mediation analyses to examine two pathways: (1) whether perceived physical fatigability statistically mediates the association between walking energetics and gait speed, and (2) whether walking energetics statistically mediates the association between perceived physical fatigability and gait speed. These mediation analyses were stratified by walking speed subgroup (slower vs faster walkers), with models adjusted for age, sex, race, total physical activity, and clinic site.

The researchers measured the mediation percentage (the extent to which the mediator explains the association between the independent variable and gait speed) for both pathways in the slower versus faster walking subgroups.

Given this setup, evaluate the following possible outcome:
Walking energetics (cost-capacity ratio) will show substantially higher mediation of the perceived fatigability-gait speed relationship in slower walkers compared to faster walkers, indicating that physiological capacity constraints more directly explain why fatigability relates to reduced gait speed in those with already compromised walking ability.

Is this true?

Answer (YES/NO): NO